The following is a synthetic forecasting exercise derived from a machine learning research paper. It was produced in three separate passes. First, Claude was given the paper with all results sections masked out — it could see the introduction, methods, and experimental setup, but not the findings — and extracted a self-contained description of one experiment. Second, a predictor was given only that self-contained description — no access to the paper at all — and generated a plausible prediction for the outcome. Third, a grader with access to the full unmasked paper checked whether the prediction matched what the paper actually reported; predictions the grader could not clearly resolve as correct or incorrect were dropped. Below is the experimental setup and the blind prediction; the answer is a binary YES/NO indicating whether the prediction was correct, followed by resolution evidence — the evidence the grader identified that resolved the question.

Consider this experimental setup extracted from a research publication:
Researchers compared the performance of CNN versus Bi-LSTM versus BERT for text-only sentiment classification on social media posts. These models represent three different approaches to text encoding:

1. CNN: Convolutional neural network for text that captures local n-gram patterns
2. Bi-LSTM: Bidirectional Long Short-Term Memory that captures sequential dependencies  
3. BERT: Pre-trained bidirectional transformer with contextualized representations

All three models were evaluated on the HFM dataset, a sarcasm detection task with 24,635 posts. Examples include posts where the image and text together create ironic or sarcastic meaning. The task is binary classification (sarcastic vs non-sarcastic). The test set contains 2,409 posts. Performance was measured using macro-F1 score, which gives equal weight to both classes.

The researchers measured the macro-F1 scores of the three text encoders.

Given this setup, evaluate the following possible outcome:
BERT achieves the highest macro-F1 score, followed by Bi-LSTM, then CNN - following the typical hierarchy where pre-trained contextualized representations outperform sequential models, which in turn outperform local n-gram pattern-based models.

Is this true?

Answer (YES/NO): YES